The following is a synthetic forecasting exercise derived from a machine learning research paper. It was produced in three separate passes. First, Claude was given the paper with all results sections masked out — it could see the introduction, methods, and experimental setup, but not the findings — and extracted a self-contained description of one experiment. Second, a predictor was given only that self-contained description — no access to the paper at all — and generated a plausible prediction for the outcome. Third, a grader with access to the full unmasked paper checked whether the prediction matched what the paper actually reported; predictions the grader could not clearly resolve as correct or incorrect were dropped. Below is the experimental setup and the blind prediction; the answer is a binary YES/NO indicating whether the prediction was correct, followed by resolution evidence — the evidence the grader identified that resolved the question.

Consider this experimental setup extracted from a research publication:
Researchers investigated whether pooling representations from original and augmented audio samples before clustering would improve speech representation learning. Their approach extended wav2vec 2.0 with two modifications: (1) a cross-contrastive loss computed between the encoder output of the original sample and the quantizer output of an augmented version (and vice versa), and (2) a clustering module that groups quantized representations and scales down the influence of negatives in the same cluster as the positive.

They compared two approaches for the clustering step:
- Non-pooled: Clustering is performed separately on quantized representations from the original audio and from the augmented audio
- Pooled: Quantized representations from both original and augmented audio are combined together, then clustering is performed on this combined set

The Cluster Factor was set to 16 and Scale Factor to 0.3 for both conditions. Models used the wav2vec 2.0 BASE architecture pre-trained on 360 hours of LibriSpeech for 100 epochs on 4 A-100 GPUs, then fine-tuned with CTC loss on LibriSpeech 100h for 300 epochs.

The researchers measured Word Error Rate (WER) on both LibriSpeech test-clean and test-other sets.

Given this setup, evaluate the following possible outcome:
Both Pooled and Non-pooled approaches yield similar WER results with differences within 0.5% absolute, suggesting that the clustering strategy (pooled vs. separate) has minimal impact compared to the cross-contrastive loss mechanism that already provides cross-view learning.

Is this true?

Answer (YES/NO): NO